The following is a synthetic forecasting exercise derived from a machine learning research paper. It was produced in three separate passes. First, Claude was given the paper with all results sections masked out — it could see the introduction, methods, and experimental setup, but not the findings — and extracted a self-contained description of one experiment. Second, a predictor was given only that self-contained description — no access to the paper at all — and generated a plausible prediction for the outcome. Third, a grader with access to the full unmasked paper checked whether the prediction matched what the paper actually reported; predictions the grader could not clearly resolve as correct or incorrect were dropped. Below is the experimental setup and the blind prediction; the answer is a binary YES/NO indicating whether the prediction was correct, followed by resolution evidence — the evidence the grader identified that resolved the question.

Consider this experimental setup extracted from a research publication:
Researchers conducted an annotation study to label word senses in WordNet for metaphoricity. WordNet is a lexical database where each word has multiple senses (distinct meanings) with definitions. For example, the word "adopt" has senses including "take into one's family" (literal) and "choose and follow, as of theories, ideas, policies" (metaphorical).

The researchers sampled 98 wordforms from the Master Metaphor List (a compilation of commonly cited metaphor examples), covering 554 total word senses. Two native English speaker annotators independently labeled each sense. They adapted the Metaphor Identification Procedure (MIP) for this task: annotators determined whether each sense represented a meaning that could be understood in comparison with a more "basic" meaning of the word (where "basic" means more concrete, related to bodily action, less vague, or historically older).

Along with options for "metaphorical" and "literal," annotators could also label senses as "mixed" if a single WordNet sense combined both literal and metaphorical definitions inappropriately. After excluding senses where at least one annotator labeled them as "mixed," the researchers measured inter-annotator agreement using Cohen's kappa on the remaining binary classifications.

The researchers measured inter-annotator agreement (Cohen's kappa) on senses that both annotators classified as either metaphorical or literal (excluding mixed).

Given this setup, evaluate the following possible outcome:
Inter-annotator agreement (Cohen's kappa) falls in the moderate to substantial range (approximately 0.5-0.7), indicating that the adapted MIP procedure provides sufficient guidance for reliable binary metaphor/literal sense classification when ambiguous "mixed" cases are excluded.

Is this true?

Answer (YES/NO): NO